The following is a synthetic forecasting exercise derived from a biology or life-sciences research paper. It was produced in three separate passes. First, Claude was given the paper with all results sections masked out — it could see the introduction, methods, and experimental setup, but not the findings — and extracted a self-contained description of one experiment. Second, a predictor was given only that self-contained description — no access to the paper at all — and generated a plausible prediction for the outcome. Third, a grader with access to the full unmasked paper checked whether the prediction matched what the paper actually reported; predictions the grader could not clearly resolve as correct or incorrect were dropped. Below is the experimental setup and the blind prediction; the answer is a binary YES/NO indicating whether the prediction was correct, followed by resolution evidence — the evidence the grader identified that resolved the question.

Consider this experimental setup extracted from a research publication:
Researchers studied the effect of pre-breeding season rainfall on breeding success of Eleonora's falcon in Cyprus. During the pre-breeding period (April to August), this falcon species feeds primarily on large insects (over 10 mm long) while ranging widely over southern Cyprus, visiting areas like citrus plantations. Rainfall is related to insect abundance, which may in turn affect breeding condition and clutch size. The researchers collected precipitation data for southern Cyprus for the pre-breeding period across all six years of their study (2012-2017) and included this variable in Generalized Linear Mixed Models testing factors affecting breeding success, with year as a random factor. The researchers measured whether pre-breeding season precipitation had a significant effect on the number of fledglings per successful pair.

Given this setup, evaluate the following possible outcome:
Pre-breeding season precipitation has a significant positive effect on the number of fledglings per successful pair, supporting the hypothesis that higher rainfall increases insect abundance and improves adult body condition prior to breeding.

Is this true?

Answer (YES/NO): YES